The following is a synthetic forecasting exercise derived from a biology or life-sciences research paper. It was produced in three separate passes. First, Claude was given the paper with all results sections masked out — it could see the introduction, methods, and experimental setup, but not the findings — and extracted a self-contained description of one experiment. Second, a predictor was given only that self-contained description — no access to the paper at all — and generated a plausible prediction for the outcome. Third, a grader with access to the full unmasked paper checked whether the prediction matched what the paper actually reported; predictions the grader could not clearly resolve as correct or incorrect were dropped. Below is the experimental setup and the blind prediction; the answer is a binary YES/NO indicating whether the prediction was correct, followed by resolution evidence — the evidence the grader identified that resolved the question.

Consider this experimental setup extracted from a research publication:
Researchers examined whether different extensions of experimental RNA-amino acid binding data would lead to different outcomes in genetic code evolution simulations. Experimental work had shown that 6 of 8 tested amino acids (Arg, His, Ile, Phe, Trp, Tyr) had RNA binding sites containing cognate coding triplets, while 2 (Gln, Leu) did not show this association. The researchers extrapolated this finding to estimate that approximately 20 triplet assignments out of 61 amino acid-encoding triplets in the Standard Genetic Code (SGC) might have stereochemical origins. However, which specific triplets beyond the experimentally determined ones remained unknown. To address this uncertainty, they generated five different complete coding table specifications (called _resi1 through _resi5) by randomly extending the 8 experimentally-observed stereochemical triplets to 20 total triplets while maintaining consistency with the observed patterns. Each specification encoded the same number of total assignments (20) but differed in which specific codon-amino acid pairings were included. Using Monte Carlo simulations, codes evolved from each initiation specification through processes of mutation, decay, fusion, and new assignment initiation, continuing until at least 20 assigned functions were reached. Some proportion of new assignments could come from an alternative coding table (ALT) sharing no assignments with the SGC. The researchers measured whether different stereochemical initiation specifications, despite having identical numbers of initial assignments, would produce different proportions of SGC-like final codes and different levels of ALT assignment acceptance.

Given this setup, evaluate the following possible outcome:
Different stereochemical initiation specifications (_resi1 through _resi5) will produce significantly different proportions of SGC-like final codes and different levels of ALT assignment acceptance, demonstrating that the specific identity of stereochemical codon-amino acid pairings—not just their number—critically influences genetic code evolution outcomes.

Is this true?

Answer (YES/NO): YES